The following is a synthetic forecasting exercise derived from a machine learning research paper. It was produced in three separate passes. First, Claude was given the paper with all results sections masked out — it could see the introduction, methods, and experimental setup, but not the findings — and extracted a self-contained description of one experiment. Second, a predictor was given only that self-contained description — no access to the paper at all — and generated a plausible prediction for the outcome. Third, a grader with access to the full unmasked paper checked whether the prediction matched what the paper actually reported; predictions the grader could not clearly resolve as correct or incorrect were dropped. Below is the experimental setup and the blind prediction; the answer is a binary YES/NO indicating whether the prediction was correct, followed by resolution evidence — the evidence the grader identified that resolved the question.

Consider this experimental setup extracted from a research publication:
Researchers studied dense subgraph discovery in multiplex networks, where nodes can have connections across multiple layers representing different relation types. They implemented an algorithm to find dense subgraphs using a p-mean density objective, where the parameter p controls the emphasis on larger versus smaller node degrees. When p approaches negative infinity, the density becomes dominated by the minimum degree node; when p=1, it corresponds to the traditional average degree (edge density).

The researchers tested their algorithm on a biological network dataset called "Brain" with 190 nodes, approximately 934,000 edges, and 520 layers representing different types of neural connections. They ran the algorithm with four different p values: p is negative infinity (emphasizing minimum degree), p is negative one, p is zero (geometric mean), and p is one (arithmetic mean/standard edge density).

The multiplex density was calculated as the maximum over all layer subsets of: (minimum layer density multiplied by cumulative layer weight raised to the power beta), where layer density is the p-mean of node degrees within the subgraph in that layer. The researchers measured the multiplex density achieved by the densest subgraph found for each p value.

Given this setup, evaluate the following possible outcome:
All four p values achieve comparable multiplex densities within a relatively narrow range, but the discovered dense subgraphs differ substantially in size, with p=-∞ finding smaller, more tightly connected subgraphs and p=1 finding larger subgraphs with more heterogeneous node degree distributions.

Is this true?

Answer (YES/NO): NO